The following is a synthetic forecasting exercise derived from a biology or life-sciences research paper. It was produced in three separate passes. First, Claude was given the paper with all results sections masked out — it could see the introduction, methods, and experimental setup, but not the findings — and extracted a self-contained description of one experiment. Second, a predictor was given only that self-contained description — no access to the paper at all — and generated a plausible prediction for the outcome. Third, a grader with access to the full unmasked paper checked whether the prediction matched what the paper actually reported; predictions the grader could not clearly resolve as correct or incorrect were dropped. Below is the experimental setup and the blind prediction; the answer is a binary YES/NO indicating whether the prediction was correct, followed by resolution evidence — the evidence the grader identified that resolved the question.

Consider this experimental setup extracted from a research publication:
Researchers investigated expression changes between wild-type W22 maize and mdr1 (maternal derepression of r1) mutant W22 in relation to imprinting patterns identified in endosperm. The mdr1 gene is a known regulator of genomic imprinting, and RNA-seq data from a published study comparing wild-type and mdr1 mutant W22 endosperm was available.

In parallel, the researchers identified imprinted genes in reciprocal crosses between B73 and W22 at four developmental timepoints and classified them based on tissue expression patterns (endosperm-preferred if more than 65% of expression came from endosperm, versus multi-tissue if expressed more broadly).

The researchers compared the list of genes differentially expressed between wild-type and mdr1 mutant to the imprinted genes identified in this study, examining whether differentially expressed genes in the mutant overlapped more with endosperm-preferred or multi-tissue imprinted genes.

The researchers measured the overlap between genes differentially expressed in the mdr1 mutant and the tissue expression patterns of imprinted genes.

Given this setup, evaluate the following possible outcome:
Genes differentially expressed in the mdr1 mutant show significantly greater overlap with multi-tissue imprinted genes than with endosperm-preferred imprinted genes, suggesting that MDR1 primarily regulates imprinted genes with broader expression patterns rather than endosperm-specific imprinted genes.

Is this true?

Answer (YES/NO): NO